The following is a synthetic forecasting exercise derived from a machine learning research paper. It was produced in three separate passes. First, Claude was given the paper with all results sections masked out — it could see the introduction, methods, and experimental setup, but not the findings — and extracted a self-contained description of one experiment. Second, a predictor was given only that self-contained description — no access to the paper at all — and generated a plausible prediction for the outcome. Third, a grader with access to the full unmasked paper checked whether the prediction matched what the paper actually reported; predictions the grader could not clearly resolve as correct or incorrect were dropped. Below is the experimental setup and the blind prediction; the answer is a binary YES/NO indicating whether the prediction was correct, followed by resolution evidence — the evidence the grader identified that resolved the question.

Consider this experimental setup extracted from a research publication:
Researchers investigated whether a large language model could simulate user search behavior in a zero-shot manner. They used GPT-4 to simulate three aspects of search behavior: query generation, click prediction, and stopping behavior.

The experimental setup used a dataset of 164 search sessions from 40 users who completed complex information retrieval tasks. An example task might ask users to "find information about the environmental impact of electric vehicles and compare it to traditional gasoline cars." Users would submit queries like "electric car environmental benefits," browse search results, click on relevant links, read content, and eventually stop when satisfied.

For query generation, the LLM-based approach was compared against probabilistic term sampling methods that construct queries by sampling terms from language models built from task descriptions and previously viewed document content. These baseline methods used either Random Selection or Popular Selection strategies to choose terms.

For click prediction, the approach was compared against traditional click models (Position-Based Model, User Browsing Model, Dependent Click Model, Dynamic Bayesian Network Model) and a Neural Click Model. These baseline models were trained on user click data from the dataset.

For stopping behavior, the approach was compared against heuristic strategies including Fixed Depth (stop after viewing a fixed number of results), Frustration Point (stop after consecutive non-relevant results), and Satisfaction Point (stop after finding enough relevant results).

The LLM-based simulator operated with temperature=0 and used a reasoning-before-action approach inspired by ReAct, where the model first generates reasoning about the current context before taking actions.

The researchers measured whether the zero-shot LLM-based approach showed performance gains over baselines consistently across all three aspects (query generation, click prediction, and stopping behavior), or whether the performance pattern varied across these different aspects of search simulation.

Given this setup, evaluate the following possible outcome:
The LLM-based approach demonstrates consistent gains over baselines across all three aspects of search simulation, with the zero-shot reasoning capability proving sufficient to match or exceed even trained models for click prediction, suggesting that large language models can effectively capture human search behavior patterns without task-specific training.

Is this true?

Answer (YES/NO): NO